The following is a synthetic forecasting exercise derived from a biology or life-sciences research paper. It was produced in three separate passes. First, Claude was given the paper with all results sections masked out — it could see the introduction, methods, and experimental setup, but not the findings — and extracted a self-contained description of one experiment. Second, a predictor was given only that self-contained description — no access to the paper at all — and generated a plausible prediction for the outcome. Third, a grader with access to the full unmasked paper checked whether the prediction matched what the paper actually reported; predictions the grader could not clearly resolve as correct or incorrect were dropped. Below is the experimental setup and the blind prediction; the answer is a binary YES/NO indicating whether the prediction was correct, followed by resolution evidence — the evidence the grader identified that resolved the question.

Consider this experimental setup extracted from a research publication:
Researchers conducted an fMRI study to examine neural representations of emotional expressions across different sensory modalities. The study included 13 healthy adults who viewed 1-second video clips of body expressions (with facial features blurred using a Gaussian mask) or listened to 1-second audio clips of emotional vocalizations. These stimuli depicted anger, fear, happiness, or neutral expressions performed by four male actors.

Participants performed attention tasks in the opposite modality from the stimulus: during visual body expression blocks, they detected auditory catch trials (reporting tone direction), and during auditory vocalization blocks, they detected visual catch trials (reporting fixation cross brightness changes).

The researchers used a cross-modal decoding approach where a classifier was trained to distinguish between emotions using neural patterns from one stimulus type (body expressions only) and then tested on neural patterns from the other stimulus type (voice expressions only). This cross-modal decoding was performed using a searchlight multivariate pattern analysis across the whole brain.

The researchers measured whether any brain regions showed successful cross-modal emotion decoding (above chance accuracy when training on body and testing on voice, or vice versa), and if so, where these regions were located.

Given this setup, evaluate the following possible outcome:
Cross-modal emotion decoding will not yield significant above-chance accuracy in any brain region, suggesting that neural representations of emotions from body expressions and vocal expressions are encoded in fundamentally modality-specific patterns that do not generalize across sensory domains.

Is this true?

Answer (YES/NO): YES